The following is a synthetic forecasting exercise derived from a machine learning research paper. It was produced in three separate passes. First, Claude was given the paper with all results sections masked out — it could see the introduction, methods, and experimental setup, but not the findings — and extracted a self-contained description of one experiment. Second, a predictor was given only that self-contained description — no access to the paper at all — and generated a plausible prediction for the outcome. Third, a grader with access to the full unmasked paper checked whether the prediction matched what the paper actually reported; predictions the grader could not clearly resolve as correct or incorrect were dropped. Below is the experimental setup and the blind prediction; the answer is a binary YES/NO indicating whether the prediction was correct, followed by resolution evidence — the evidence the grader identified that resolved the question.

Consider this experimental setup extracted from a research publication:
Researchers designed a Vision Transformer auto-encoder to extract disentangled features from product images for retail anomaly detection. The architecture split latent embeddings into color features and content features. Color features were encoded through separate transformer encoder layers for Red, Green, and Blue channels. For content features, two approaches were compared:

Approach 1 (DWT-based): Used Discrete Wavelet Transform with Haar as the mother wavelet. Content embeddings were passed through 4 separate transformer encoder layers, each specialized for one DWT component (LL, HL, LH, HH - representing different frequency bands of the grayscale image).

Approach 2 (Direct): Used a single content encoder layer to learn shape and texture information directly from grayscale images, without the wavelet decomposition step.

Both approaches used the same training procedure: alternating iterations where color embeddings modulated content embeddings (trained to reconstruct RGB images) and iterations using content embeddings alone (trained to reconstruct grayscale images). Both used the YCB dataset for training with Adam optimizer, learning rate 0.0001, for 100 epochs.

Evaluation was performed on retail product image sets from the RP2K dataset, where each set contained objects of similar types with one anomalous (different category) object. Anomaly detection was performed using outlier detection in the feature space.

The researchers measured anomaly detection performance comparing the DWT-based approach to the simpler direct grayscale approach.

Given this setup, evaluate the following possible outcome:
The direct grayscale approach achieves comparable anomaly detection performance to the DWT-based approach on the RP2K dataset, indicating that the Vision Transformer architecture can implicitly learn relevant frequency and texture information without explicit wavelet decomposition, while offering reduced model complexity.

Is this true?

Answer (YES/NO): YES